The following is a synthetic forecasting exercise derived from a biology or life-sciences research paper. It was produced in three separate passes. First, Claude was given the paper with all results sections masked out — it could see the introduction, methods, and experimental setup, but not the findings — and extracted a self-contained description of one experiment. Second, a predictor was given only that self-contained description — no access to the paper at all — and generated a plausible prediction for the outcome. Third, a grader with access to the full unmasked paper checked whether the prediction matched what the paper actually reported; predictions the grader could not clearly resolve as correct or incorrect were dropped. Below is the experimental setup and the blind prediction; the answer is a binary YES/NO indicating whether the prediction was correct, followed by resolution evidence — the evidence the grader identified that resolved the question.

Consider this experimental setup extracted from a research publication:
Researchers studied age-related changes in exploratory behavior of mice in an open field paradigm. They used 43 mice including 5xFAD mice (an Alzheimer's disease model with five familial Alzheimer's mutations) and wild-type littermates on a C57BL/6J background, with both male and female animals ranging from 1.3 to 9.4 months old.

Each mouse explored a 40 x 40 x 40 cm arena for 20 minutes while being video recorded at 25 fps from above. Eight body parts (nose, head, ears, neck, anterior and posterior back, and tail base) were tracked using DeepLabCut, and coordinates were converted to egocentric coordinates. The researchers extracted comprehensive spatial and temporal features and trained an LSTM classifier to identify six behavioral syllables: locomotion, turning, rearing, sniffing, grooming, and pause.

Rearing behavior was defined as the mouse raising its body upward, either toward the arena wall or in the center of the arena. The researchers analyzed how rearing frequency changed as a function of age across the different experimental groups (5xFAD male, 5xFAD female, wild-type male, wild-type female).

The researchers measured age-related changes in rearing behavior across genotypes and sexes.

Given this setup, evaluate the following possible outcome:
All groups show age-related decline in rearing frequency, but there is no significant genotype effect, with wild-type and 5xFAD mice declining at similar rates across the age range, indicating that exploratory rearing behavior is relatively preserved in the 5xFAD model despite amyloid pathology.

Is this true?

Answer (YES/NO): YES